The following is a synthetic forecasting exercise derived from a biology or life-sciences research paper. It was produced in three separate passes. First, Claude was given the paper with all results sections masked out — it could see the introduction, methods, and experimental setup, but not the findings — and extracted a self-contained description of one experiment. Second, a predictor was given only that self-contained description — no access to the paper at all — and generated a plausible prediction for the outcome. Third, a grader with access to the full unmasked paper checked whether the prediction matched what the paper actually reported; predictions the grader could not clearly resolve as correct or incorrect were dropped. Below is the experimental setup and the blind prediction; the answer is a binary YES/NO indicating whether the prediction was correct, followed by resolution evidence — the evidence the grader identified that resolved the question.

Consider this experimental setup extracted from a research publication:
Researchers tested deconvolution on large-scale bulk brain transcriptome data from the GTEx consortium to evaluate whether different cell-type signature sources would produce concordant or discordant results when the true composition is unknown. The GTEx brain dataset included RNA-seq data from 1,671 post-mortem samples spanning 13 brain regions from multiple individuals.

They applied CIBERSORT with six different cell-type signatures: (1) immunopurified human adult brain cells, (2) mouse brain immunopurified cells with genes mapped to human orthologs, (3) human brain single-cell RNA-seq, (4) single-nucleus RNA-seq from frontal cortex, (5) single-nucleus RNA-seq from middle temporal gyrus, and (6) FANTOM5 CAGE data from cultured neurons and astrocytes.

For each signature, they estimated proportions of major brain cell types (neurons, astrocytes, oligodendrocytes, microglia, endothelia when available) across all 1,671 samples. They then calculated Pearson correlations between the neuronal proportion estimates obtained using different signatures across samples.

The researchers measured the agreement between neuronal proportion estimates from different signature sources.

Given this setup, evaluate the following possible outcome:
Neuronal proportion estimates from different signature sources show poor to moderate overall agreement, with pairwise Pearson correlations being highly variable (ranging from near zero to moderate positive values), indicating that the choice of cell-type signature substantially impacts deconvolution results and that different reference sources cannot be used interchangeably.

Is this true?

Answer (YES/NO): NO